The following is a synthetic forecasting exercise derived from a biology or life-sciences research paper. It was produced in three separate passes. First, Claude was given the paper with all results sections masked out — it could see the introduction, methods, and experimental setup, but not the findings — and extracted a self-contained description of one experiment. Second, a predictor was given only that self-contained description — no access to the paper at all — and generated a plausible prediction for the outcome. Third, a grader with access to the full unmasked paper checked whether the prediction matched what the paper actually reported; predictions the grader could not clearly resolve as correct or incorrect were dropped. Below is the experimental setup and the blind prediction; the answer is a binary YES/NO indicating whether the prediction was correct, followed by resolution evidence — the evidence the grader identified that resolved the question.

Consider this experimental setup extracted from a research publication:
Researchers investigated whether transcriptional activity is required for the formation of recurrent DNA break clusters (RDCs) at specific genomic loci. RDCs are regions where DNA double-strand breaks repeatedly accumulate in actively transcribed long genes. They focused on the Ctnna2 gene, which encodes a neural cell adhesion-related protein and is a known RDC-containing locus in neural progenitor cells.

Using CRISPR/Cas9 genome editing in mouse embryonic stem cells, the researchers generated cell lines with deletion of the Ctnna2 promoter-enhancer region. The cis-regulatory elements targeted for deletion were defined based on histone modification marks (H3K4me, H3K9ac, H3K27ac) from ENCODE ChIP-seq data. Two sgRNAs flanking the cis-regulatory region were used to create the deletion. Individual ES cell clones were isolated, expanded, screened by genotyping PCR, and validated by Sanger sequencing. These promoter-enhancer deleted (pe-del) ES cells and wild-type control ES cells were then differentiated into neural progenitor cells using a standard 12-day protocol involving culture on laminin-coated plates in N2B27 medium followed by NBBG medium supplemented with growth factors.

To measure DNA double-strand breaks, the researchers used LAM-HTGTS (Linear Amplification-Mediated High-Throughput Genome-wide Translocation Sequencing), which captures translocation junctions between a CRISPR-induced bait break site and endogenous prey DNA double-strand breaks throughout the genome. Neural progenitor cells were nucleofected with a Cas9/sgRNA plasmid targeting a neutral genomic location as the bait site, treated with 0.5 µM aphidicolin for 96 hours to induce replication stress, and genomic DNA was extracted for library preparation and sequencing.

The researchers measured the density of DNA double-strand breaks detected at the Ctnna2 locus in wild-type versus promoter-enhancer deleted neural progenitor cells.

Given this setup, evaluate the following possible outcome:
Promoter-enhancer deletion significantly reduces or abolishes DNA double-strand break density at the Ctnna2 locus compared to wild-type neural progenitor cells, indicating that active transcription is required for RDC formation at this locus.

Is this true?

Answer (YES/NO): YES